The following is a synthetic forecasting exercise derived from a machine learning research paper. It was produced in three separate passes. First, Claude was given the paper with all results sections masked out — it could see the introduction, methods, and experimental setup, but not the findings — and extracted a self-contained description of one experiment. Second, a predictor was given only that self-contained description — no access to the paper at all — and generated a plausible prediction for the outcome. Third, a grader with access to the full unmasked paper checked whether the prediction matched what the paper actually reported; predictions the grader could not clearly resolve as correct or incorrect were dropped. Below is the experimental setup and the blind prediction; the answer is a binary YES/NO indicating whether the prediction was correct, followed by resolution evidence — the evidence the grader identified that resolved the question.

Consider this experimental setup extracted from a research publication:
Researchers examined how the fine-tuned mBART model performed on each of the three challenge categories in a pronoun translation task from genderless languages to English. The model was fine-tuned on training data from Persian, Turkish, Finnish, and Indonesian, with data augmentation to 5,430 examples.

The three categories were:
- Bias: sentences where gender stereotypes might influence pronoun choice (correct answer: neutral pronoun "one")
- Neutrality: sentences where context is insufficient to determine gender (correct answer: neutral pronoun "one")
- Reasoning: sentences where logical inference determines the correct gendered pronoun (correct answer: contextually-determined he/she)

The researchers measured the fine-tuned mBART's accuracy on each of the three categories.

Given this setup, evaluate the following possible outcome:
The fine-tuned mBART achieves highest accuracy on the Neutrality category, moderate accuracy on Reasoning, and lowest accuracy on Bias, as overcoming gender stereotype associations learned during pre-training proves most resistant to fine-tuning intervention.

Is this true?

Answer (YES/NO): NO